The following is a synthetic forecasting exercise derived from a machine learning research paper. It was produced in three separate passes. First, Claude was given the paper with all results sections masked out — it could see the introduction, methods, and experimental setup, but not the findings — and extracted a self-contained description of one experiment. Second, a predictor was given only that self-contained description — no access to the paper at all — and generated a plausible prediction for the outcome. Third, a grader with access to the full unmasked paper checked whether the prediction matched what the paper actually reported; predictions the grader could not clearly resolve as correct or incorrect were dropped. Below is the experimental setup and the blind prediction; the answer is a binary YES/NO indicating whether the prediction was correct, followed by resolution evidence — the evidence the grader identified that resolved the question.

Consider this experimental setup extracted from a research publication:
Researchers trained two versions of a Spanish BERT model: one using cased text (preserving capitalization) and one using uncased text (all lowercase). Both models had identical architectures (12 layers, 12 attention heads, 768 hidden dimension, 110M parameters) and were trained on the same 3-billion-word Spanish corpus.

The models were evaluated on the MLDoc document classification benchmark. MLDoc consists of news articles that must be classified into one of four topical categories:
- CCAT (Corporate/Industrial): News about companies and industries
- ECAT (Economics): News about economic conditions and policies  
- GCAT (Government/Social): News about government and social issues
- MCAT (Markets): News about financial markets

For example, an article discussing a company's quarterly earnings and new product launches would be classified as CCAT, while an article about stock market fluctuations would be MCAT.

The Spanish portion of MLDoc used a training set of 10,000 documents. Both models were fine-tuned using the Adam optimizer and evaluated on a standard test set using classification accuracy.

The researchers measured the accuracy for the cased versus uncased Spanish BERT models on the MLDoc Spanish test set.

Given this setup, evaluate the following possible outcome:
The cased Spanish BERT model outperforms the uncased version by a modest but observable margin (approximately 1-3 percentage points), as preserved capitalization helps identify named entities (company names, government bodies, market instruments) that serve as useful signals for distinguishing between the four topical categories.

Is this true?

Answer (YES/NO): NO